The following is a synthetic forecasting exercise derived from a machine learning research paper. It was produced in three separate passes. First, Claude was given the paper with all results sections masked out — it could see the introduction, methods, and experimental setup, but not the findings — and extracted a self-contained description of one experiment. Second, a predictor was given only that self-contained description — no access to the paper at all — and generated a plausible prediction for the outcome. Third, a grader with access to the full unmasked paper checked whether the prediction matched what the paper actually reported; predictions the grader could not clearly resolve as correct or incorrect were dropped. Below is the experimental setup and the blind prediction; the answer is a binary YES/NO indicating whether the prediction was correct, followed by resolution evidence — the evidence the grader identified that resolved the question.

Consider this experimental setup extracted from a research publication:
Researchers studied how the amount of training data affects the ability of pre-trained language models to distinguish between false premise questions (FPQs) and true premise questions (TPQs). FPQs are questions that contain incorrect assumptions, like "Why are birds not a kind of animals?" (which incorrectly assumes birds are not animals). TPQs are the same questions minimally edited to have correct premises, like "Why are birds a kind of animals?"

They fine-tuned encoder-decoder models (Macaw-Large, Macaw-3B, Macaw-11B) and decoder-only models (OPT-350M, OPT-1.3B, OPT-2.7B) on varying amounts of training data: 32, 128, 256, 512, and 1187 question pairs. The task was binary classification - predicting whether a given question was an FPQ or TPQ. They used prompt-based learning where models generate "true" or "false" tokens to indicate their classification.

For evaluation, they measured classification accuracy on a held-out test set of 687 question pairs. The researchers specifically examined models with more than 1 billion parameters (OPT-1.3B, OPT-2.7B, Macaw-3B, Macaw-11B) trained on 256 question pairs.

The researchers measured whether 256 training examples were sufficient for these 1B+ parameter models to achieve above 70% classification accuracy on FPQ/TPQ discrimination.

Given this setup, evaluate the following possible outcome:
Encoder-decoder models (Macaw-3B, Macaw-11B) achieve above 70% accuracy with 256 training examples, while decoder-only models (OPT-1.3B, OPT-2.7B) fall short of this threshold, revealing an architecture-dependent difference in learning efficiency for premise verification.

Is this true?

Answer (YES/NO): NO